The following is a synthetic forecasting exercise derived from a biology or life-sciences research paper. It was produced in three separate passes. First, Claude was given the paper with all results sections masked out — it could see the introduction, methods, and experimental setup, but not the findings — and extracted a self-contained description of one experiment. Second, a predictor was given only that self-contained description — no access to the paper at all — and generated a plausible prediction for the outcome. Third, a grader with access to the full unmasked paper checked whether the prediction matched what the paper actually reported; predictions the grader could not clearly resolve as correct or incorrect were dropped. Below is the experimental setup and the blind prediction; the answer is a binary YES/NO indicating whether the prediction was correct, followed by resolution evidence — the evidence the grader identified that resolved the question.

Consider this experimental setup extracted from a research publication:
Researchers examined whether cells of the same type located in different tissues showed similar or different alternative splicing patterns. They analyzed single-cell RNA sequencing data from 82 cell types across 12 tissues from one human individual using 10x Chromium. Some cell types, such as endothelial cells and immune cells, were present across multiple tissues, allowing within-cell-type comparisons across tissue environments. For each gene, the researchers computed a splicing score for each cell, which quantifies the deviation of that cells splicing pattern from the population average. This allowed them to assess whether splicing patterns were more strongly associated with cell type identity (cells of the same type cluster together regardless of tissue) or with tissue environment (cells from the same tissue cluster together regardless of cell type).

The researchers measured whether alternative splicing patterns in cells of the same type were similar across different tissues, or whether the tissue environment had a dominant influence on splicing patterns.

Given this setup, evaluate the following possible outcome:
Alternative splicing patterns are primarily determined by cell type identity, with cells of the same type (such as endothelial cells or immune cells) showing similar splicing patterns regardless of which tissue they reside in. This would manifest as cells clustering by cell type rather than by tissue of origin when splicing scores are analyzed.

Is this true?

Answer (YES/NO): YES